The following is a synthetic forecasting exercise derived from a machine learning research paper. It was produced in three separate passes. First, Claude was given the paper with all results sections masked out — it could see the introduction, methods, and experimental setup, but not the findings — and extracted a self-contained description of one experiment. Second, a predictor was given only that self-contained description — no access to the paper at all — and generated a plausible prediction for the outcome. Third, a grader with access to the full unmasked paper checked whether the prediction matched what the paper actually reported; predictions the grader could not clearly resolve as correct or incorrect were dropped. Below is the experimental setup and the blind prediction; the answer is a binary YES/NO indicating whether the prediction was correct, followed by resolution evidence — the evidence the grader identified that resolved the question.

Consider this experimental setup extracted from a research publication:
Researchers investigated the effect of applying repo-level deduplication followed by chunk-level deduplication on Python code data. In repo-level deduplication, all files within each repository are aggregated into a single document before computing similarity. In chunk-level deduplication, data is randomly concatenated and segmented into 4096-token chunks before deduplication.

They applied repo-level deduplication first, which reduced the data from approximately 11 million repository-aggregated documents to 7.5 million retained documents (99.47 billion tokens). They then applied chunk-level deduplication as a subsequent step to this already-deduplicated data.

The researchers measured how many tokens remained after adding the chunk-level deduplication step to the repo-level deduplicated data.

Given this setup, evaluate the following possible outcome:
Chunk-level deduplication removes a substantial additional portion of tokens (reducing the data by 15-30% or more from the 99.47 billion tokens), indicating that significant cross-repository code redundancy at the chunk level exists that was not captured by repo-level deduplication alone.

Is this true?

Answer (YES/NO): YES